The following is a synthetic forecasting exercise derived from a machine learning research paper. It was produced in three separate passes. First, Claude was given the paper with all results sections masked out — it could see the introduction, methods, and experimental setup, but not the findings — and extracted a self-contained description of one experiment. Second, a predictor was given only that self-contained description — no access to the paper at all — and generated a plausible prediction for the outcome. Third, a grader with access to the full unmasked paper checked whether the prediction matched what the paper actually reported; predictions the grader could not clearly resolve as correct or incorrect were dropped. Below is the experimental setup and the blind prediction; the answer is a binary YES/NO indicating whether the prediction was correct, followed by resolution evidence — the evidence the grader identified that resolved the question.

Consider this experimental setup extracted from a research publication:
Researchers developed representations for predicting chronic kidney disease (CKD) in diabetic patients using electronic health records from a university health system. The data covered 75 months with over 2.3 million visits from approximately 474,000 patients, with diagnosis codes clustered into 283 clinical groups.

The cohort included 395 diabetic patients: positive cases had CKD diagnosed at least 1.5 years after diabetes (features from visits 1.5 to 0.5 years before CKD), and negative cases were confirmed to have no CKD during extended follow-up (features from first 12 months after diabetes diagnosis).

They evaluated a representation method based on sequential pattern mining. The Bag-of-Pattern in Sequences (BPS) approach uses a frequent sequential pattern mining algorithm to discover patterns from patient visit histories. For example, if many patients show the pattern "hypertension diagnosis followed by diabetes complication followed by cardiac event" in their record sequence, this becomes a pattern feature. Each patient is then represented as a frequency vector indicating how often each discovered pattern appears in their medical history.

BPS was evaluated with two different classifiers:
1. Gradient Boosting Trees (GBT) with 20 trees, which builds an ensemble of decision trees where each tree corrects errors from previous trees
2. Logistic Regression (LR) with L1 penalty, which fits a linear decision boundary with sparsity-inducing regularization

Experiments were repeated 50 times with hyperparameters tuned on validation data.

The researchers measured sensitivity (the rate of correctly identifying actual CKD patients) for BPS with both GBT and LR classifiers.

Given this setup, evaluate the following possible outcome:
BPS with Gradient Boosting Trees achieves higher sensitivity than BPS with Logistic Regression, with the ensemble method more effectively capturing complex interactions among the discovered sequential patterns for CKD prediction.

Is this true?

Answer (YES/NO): YES